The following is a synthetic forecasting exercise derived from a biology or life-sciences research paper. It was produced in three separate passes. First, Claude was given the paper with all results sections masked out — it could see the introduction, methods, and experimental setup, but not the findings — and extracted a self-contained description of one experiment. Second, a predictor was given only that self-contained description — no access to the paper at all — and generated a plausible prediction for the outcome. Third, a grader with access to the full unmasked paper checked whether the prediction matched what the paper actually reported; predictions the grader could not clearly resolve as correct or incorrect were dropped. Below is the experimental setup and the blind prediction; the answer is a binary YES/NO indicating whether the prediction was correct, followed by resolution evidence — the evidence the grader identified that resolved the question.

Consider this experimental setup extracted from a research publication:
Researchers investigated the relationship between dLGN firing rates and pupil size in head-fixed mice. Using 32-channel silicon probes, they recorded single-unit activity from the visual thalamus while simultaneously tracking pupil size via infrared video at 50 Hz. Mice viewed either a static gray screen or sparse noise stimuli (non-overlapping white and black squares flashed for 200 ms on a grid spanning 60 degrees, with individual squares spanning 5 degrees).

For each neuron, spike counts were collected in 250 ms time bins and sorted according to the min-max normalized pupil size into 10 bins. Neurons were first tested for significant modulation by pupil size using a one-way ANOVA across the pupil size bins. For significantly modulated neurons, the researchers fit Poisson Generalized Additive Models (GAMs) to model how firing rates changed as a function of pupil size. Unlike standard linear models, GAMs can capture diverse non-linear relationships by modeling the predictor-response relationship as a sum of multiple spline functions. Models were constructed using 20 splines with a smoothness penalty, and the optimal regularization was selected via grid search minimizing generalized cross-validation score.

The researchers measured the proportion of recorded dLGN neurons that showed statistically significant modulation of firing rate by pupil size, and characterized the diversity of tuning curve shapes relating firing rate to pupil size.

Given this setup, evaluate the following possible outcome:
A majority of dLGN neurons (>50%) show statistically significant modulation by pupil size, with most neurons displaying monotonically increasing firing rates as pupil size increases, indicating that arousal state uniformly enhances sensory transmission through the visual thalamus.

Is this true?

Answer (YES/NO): NO